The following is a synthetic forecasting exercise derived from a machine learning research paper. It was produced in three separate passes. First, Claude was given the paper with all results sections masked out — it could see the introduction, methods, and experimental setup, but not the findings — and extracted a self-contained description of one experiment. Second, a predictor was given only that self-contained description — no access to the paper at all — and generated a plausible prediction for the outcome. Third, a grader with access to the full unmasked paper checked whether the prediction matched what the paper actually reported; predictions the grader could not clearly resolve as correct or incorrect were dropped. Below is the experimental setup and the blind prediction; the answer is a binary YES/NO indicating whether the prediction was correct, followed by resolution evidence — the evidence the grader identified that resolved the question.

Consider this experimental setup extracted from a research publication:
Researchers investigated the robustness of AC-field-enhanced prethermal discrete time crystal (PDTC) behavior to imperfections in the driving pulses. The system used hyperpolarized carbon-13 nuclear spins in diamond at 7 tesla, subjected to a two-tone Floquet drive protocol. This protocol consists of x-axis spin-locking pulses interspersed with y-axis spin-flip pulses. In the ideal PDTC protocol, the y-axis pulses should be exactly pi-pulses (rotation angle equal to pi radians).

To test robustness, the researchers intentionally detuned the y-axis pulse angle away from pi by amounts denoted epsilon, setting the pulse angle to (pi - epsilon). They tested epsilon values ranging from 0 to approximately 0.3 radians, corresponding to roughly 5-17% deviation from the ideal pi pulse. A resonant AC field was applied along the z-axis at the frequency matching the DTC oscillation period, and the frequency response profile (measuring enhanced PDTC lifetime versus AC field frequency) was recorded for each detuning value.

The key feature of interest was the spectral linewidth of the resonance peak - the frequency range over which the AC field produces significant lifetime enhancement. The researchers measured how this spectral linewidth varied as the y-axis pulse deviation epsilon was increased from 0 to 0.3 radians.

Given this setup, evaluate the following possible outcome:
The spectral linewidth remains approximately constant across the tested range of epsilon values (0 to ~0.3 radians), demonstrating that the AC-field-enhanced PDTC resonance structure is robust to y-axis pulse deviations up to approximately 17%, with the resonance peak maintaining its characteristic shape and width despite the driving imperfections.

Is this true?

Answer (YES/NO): YES